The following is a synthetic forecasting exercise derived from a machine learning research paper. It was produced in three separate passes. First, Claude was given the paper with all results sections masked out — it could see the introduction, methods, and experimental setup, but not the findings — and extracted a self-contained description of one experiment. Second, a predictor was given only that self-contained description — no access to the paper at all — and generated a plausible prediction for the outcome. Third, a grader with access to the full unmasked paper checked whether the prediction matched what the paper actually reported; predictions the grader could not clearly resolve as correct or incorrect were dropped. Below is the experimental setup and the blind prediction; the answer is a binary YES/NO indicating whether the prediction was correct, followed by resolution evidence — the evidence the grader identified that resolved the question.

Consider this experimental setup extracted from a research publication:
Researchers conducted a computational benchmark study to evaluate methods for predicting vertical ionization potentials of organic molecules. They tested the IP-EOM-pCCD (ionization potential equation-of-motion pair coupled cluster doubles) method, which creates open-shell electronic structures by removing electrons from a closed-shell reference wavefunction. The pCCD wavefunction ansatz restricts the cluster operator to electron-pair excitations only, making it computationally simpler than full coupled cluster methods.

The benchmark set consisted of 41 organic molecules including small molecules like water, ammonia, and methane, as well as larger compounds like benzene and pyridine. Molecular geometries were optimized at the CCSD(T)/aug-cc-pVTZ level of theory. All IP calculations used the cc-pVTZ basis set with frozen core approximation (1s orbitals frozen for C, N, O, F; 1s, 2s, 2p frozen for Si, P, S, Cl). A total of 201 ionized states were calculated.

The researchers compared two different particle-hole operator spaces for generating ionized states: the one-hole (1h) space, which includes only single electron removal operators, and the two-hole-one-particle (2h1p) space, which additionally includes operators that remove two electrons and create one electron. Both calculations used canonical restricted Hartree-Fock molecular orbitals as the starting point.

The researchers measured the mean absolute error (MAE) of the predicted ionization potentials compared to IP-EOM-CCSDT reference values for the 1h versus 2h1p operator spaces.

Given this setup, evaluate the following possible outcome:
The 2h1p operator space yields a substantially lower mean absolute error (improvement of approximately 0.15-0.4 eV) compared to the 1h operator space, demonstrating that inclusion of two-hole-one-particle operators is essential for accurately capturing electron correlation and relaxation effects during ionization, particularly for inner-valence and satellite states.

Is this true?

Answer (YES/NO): NO